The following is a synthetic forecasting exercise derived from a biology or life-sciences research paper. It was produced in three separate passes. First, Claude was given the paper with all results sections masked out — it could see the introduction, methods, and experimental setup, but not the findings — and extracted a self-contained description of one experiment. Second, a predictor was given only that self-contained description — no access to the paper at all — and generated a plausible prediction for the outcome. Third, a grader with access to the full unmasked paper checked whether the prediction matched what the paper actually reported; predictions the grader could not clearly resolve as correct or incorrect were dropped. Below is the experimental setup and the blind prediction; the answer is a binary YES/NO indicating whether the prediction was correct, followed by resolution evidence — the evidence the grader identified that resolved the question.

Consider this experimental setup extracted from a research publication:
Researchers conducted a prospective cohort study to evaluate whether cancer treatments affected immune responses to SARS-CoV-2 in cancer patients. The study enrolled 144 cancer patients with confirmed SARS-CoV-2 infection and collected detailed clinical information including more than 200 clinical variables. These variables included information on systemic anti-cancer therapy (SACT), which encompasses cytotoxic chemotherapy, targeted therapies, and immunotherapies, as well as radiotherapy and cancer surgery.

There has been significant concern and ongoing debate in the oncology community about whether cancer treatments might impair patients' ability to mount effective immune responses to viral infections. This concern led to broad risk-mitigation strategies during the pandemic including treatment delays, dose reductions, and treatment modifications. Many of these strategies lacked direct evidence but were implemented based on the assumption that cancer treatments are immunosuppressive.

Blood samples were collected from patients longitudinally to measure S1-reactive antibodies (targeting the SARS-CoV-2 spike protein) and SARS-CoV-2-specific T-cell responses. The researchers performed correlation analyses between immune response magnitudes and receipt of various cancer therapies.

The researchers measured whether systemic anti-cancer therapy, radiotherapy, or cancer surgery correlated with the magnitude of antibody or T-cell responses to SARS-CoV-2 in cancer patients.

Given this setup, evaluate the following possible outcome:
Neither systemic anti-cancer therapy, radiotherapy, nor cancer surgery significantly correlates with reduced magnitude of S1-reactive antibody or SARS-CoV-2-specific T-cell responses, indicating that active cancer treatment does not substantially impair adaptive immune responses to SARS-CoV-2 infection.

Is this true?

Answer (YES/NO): YES